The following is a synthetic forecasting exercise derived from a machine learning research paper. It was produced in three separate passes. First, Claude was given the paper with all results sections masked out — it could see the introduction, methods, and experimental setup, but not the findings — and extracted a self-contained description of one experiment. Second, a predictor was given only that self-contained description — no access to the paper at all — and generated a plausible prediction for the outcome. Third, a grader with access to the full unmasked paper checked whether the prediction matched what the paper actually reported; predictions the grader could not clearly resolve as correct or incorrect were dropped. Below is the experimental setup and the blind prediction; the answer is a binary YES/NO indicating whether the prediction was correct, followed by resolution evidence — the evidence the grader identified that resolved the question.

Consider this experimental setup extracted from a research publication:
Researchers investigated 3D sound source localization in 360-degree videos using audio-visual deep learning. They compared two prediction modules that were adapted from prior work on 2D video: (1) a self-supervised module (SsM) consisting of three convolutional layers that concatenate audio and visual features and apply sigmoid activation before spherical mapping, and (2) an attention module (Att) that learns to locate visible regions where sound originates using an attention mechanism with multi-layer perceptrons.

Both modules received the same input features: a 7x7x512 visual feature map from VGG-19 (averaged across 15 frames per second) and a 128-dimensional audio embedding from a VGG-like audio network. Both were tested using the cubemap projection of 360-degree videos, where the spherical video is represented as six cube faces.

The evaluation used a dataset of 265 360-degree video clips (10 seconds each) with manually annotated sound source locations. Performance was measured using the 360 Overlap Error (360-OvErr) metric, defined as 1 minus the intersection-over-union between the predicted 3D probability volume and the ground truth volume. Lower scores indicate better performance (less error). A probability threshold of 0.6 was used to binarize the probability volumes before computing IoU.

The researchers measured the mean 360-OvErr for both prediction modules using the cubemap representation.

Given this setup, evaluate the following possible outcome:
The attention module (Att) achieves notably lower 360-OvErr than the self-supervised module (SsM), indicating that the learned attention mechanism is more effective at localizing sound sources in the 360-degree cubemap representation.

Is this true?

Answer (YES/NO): NO